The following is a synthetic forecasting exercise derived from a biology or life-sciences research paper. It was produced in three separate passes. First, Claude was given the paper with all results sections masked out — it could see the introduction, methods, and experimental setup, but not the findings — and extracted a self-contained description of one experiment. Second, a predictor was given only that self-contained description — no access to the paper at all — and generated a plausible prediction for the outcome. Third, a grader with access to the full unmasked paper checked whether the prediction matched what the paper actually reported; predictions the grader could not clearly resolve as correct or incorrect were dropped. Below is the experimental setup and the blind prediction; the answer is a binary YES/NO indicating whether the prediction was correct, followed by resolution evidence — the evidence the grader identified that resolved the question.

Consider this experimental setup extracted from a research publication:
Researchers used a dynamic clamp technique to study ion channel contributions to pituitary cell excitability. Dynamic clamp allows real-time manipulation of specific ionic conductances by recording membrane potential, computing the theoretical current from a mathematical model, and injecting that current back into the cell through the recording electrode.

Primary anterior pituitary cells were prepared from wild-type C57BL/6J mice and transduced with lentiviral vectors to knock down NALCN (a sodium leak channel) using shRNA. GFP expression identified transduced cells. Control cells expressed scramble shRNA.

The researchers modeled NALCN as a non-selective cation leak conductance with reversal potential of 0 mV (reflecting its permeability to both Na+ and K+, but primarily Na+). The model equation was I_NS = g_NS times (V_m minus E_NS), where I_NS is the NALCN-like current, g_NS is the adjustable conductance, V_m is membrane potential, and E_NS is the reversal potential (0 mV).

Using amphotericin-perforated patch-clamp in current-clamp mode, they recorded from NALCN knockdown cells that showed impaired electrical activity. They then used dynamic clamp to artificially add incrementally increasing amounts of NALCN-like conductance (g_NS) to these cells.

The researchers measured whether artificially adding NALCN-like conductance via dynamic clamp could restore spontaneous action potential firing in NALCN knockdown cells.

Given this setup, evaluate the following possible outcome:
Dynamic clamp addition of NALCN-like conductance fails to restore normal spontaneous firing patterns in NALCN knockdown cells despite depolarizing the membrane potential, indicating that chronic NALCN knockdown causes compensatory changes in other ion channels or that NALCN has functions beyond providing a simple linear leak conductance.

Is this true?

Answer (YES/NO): NO